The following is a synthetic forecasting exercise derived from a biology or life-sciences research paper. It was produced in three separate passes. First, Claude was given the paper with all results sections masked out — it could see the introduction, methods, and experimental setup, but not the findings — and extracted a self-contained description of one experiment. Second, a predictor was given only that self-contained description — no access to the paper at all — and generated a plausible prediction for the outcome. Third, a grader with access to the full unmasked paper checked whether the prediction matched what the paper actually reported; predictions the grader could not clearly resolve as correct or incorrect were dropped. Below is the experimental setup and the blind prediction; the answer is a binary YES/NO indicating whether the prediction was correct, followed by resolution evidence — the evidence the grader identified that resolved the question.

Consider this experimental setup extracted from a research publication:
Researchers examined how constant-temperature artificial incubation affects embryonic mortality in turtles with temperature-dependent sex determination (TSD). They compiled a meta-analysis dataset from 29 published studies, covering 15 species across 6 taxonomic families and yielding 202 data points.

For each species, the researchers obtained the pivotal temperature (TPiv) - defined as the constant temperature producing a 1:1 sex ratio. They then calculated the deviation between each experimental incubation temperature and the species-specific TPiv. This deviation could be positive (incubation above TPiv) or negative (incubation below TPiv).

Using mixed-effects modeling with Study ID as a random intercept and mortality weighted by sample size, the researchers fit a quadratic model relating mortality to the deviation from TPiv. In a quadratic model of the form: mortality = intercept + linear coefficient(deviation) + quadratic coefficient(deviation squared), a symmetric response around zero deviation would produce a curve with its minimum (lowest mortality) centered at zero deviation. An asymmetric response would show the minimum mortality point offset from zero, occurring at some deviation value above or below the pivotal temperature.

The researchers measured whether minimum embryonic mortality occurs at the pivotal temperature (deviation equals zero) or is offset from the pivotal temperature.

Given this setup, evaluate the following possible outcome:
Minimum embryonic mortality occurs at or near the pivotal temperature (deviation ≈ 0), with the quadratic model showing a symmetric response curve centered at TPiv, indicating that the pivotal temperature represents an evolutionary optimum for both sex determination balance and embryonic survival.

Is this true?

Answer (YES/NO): NO